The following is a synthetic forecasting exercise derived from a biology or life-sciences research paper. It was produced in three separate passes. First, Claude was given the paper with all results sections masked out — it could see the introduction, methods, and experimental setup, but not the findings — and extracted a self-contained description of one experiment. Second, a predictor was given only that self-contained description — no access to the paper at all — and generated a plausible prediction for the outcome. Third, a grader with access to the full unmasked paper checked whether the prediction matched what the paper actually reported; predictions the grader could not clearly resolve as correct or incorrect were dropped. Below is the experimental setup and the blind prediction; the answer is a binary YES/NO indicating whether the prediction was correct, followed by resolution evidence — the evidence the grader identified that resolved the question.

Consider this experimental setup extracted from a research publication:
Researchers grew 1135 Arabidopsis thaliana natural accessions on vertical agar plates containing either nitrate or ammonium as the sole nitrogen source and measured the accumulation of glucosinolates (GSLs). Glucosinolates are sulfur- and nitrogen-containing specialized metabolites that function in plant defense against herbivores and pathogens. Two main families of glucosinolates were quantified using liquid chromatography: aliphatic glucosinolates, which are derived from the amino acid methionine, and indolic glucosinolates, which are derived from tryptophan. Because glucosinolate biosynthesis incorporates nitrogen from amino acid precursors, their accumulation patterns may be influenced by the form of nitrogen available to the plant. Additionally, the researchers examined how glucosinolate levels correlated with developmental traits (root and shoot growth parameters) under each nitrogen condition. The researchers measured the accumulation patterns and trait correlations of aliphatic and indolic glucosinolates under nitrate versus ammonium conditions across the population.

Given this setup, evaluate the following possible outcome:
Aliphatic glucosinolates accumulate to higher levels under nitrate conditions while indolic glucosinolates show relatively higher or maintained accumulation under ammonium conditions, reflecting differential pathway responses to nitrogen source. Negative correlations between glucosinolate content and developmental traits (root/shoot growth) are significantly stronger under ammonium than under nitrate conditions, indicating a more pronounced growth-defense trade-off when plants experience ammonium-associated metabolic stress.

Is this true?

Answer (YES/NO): NO